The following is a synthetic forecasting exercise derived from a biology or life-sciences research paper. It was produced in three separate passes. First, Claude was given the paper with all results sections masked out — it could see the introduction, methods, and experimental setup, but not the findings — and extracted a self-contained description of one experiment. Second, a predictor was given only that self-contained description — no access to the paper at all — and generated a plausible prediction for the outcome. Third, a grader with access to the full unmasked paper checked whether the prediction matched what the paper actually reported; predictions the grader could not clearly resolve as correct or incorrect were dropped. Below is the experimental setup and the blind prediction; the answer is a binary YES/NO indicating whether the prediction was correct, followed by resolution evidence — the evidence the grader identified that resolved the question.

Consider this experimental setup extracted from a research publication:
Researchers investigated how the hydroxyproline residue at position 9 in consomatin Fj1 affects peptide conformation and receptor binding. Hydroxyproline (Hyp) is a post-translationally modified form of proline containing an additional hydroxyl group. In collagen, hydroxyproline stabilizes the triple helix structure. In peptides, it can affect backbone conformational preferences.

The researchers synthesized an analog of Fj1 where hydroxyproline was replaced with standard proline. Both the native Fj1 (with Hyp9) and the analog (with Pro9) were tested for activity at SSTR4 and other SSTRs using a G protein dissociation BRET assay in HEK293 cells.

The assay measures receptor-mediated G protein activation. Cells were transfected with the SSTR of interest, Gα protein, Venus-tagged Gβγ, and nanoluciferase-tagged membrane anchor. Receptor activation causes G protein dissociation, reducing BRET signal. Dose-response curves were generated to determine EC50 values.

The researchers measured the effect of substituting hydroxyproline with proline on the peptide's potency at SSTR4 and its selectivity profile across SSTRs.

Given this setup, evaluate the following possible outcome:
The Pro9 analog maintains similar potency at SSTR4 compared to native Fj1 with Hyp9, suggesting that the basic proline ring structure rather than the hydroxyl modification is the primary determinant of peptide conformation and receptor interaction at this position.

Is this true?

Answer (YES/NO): YES